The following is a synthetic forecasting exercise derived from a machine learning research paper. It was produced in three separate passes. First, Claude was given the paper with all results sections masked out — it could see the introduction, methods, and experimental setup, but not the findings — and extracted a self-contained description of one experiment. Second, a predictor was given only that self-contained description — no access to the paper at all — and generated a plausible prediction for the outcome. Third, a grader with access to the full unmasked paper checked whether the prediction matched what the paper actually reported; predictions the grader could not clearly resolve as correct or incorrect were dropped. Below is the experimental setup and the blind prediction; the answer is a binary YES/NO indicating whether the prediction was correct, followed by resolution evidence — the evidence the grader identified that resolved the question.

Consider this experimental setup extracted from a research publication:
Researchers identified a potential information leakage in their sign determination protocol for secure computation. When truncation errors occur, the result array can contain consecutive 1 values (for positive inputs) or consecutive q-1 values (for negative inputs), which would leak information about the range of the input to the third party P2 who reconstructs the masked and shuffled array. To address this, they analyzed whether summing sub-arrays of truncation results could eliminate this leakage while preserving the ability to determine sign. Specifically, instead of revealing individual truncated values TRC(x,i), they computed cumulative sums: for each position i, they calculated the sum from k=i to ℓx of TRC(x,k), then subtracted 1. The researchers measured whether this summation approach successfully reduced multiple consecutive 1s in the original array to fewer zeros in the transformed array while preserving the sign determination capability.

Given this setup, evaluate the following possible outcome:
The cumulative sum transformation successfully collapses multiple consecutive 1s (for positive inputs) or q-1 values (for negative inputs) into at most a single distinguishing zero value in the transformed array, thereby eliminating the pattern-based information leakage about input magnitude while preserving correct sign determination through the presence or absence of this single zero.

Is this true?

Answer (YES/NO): YES